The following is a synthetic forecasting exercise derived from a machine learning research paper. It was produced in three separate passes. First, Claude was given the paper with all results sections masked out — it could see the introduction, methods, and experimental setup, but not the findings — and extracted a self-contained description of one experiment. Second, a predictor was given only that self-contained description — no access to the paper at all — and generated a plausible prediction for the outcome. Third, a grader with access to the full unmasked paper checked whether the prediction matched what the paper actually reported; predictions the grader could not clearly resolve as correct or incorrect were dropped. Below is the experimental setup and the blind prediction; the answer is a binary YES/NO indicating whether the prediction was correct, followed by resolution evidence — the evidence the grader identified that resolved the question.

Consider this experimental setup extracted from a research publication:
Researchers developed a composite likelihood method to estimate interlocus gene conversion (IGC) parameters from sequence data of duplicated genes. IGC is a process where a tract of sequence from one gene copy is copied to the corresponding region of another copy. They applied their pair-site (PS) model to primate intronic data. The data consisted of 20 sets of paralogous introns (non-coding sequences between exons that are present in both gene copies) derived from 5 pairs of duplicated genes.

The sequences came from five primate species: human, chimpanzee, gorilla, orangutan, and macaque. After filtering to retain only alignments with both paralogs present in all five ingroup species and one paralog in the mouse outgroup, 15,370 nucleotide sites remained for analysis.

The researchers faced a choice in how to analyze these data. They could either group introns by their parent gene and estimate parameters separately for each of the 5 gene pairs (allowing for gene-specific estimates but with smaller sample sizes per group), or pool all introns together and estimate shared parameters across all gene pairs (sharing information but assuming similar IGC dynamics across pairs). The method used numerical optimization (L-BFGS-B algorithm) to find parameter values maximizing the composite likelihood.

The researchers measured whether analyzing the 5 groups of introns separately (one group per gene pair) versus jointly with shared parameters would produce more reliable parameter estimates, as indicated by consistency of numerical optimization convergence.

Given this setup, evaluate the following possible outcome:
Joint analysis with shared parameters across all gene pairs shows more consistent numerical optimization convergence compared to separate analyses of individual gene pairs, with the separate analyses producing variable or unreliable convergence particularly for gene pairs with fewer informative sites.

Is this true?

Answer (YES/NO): YES